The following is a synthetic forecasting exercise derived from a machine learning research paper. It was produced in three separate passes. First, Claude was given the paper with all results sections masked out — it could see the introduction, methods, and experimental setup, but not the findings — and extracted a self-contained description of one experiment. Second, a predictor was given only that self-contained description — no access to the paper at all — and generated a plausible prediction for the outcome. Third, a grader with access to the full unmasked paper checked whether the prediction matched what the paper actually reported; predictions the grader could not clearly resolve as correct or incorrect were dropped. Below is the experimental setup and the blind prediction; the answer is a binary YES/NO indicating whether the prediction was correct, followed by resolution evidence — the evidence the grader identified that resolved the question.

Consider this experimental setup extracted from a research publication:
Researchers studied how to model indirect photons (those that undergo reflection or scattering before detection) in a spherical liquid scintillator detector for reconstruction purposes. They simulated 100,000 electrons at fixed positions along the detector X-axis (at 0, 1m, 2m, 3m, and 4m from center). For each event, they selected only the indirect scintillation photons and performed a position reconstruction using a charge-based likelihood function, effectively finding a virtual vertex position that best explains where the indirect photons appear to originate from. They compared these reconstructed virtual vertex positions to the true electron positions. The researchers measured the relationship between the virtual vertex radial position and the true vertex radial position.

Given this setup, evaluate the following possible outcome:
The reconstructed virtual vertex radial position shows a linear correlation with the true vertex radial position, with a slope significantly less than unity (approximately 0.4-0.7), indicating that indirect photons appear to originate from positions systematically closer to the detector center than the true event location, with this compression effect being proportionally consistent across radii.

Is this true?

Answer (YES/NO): NO